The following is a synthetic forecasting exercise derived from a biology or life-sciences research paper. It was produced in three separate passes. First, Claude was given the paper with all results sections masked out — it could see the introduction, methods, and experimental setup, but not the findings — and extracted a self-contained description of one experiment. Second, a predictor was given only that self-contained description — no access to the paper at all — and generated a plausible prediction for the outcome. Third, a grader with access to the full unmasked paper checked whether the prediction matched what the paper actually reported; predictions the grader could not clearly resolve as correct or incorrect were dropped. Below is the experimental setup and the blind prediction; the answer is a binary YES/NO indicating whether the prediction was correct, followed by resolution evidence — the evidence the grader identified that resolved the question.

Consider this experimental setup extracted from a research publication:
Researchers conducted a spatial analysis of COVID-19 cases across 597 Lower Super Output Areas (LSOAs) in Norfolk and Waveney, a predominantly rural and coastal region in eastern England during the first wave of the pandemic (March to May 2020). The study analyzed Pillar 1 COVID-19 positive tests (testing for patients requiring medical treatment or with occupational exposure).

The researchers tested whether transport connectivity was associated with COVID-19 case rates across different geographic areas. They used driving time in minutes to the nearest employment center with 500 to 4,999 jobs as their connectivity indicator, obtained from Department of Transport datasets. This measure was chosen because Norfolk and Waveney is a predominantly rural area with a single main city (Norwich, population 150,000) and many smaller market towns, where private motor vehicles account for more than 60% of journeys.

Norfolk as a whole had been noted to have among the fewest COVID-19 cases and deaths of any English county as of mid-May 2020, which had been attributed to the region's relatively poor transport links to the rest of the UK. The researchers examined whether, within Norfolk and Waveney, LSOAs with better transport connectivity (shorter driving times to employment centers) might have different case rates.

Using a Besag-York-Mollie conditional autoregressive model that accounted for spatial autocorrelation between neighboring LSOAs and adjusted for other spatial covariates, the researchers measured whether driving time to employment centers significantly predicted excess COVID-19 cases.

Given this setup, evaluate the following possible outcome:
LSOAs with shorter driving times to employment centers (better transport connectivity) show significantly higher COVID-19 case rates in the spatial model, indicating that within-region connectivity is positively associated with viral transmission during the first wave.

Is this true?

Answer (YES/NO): NO